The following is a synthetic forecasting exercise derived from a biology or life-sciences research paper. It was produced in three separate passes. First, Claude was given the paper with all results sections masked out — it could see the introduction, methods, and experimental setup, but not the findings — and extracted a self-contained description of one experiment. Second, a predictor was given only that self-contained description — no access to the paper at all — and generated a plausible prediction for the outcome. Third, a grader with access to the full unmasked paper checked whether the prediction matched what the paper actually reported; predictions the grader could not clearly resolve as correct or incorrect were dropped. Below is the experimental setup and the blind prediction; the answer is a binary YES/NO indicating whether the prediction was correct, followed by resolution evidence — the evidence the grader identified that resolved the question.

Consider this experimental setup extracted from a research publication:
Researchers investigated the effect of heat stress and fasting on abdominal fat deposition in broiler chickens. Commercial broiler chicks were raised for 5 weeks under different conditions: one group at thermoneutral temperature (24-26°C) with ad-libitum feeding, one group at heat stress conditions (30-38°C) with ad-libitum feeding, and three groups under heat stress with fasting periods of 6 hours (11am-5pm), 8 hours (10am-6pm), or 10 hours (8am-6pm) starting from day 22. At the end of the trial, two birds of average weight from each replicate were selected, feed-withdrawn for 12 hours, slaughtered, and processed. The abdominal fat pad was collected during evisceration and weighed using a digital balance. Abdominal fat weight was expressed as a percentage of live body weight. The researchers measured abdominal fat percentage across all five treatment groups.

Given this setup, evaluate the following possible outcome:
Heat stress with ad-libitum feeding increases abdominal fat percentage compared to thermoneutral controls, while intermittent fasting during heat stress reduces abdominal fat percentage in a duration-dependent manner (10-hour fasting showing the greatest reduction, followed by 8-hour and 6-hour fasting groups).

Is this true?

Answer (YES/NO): NO